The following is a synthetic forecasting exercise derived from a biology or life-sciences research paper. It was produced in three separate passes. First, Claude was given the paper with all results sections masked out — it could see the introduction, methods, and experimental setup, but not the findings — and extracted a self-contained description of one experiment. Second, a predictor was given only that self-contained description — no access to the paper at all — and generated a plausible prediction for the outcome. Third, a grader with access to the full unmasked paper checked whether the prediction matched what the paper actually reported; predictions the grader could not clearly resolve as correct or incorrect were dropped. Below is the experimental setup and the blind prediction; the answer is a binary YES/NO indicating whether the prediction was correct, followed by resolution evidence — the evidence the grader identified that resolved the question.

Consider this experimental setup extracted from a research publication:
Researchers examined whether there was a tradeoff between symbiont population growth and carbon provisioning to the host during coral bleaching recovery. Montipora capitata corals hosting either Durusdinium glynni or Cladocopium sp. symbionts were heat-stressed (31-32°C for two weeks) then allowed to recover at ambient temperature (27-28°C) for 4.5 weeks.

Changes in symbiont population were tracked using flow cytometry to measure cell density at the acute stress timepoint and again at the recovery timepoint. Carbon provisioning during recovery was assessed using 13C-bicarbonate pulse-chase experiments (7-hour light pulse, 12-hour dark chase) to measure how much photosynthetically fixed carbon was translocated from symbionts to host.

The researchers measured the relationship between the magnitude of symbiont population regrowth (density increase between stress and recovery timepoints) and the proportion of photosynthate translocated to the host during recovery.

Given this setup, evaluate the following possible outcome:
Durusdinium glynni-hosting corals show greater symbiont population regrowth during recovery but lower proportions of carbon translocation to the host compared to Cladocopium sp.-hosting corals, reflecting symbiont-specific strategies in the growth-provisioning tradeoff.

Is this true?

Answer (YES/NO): YES